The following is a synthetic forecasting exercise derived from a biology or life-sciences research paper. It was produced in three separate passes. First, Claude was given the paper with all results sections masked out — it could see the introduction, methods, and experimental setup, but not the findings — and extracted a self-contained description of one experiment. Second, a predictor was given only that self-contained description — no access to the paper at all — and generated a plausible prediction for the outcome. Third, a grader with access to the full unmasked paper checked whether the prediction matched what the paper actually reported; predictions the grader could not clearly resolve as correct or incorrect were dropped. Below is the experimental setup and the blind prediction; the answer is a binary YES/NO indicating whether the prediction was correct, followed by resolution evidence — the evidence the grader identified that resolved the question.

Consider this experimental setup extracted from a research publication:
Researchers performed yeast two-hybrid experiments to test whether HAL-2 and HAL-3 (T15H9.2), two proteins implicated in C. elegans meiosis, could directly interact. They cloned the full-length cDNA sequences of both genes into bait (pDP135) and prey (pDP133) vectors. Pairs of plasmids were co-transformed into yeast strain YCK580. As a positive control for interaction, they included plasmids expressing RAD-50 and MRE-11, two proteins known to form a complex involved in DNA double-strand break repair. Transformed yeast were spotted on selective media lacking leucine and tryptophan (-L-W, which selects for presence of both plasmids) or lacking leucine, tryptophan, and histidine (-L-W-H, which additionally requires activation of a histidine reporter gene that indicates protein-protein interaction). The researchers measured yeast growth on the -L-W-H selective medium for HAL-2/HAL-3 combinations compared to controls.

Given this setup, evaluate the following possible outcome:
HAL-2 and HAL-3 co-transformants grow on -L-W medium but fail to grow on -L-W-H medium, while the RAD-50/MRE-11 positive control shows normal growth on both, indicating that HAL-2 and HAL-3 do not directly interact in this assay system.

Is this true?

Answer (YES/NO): NO